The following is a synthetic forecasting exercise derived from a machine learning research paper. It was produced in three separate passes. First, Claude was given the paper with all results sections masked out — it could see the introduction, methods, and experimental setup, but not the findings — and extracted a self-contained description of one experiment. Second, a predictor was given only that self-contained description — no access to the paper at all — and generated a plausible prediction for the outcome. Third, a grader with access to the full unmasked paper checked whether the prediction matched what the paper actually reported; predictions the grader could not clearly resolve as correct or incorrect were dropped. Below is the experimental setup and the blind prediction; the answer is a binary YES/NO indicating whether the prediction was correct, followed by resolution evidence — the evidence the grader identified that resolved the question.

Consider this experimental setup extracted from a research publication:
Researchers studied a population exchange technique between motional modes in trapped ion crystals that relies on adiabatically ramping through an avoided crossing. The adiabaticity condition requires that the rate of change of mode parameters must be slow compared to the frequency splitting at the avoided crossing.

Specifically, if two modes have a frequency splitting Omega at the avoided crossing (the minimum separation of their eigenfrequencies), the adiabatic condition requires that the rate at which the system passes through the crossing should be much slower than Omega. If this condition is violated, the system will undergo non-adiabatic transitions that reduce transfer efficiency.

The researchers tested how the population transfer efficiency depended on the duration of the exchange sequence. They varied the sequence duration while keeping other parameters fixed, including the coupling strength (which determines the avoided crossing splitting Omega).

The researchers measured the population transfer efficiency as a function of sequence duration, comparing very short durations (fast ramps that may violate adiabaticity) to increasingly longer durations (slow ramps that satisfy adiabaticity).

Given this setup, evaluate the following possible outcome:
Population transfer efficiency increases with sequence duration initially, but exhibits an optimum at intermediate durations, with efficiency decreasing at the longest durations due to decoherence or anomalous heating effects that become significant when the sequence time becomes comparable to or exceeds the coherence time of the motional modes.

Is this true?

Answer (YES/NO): NO